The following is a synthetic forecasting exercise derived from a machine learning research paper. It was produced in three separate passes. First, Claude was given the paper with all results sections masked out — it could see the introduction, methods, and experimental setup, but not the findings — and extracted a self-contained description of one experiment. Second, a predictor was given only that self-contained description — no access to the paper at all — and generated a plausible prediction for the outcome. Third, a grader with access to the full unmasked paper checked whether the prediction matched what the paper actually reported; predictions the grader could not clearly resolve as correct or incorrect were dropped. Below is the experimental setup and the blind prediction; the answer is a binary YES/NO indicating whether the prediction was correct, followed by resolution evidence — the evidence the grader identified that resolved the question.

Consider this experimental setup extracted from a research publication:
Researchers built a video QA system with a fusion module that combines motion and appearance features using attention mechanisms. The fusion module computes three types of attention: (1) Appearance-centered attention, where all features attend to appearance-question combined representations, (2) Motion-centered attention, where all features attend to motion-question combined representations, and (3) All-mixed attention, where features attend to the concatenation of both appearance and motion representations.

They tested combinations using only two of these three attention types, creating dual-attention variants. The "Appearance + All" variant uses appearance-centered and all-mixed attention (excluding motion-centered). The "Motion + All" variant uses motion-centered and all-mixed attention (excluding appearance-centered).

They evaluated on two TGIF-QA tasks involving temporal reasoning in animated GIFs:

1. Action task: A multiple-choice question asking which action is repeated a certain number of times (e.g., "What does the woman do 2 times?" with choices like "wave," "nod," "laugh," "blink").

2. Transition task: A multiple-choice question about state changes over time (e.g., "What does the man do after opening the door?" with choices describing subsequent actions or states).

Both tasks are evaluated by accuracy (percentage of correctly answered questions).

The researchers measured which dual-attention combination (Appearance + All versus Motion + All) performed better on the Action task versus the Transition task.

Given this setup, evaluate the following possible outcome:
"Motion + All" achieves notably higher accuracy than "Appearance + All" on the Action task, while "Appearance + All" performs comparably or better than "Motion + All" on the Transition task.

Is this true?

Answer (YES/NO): NO